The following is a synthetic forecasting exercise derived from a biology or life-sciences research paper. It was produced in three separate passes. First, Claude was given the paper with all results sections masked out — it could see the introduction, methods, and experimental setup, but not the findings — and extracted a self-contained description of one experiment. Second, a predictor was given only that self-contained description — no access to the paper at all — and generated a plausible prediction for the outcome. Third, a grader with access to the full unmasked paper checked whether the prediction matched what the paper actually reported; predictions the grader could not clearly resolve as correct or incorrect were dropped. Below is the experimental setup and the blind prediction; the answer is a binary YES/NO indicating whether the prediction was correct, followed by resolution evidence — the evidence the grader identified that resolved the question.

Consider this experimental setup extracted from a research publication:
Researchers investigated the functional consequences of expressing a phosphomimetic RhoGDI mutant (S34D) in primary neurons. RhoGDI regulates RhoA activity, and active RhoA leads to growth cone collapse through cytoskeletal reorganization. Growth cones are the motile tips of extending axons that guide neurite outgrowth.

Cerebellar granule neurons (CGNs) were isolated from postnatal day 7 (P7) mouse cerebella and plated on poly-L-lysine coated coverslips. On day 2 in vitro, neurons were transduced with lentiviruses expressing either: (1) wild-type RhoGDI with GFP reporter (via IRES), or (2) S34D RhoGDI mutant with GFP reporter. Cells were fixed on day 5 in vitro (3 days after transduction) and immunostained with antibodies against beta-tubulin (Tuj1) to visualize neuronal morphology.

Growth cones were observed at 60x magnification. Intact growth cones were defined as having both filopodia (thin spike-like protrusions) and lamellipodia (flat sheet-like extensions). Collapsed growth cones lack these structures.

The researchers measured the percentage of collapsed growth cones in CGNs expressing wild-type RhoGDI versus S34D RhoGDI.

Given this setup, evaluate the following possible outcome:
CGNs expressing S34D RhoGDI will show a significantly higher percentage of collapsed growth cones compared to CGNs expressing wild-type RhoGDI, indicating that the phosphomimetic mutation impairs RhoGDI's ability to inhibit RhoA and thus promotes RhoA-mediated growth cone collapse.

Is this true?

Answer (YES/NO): YES